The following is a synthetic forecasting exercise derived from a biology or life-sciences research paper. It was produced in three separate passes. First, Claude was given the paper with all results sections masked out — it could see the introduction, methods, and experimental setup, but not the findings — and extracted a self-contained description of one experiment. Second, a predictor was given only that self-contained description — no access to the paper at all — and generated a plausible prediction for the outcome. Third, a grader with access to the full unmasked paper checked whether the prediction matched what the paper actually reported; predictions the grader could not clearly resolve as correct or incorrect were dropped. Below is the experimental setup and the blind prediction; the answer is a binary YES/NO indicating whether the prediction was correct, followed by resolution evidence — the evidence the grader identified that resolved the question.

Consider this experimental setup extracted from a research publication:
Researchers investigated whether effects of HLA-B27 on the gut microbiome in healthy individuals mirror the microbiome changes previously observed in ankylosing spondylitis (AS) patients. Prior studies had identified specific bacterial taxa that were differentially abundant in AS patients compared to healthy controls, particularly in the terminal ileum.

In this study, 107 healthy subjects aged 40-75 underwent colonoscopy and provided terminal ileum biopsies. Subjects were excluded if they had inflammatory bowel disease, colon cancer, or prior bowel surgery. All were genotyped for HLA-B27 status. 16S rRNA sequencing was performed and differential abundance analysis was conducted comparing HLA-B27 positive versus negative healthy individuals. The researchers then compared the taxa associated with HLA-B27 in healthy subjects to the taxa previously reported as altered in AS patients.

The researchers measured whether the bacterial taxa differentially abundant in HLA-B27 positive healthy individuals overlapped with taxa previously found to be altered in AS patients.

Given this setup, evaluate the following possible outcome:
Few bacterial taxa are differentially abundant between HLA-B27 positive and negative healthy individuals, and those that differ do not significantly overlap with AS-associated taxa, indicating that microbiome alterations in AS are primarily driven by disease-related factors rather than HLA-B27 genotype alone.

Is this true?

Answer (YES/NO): NO